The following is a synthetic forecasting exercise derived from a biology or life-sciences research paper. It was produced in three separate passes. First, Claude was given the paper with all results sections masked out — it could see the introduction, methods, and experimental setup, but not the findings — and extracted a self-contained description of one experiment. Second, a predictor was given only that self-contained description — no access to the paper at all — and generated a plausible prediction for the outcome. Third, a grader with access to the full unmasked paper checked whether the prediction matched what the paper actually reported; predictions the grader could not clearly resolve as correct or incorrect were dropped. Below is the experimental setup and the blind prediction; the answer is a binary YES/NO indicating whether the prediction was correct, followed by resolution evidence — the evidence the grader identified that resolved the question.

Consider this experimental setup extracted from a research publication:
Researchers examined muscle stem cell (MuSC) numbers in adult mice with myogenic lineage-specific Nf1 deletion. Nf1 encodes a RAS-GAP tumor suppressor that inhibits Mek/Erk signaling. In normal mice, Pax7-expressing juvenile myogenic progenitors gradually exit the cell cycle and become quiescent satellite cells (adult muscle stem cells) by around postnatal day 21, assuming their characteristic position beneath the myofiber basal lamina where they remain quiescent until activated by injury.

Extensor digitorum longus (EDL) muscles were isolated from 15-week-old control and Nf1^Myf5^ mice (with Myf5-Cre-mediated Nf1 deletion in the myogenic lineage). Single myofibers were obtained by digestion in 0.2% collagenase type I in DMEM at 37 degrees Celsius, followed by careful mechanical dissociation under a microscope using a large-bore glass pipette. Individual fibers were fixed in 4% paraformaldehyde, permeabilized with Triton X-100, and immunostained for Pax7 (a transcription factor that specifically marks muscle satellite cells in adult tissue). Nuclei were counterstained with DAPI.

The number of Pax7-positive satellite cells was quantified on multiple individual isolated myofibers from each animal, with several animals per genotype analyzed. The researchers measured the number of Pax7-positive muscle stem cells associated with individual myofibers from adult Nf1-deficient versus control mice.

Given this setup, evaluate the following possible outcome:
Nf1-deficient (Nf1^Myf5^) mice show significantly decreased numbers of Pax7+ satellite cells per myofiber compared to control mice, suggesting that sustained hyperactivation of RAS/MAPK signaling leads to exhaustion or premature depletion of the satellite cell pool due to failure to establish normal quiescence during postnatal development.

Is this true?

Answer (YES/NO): NO